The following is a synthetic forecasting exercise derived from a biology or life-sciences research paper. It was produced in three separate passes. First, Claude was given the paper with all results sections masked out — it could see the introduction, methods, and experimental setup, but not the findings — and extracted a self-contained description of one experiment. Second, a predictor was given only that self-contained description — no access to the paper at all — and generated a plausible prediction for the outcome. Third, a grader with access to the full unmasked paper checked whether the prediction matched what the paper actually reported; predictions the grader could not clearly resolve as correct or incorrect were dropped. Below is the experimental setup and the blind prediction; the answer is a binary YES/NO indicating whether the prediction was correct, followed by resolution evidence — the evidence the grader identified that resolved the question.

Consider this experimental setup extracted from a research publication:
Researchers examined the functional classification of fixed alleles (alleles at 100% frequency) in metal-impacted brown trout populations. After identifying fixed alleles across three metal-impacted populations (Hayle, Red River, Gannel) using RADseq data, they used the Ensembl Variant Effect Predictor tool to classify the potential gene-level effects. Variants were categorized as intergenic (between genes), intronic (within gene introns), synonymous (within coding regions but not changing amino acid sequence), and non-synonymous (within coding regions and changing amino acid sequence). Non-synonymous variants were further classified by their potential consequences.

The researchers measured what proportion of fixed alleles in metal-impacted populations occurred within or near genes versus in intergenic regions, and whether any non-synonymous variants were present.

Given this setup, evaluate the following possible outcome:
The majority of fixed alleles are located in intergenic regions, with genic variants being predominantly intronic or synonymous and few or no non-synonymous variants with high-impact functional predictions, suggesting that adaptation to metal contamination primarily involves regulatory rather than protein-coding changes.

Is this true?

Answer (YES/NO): YES